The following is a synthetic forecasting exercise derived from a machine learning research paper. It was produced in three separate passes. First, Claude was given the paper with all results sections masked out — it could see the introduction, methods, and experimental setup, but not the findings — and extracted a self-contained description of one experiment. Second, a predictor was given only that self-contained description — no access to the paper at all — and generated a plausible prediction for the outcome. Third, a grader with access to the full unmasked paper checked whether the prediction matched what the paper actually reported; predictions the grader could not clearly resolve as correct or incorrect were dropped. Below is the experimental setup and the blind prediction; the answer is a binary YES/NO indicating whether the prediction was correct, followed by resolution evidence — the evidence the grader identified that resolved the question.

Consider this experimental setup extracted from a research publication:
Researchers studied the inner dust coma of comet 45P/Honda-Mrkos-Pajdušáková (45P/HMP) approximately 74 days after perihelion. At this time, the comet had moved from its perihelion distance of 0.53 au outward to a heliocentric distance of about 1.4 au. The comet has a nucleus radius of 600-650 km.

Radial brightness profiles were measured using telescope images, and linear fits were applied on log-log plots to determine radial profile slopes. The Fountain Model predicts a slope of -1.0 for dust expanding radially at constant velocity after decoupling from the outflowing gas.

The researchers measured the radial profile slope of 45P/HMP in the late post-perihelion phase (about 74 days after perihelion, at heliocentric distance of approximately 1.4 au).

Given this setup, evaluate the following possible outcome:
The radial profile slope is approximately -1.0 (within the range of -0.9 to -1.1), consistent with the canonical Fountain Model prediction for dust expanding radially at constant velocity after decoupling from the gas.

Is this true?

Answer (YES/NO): NO